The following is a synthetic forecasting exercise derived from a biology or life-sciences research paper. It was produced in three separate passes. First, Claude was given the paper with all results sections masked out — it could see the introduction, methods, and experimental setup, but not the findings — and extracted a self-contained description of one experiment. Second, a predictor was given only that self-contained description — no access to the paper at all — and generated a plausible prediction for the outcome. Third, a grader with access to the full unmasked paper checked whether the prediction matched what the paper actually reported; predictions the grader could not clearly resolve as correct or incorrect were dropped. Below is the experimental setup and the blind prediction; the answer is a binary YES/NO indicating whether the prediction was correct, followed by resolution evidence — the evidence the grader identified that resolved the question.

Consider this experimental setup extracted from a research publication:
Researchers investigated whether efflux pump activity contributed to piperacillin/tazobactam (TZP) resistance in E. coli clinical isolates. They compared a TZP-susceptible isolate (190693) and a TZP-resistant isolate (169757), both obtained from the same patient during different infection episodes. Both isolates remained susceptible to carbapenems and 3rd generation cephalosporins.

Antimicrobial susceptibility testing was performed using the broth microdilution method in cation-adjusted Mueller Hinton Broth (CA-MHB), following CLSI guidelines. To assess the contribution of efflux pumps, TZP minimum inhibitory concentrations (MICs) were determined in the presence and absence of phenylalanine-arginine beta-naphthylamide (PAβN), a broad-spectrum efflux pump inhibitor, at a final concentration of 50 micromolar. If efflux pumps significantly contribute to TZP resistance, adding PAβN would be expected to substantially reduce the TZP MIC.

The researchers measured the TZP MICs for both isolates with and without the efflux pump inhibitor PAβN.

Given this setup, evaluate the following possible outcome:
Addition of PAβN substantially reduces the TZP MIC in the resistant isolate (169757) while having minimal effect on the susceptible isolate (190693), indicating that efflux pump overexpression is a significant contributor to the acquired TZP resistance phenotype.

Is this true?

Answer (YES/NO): NO